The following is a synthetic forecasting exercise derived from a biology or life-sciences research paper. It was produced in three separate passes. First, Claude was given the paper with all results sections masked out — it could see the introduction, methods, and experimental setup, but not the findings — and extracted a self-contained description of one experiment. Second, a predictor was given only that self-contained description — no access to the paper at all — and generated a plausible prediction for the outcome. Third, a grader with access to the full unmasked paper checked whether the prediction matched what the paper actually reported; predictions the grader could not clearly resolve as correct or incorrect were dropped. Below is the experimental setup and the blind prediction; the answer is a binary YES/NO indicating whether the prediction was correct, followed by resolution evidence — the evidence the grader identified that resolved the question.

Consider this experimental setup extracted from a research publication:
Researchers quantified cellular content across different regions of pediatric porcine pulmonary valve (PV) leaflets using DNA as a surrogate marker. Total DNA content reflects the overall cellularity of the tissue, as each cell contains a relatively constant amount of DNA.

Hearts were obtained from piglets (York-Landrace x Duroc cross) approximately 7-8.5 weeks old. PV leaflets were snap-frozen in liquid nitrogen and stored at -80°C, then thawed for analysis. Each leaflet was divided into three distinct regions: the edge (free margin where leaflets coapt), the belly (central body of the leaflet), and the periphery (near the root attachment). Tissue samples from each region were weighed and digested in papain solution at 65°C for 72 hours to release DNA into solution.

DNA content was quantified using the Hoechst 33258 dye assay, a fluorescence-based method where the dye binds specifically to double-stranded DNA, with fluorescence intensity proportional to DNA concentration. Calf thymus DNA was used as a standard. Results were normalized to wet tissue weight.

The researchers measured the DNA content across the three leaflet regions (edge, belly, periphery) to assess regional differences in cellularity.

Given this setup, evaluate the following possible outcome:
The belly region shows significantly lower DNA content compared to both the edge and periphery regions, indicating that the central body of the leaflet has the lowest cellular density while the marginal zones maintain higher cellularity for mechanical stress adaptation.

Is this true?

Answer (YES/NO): NO